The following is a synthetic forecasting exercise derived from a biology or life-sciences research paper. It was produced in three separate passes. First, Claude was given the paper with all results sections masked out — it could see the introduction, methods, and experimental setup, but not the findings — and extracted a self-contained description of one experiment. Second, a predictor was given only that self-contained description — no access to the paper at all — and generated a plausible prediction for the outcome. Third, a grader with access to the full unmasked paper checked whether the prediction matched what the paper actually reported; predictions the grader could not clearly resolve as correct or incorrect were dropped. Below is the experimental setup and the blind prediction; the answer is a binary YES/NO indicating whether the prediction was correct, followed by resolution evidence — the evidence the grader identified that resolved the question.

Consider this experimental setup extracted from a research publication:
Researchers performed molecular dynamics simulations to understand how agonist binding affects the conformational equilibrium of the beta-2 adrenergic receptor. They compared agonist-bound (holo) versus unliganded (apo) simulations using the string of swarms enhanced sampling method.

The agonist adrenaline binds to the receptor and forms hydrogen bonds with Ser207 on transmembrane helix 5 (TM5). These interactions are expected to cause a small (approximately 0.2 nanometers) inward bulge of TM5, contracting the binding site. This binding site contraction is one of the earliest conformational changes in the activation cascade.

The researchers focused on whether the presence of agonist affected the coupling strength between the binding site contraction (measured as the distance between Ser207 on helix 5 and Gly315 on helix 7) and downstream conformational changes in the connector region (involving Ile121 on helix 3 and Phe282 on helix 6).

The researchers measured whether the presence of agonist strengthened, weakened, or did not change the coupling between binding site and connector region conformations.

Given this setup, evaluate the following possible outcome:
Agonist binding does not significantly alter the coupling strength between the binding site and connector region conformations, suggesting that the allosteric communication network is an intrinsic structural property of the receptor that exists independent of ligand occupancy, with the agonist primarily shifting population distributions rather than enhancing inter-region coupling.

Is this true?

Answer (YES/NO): NO